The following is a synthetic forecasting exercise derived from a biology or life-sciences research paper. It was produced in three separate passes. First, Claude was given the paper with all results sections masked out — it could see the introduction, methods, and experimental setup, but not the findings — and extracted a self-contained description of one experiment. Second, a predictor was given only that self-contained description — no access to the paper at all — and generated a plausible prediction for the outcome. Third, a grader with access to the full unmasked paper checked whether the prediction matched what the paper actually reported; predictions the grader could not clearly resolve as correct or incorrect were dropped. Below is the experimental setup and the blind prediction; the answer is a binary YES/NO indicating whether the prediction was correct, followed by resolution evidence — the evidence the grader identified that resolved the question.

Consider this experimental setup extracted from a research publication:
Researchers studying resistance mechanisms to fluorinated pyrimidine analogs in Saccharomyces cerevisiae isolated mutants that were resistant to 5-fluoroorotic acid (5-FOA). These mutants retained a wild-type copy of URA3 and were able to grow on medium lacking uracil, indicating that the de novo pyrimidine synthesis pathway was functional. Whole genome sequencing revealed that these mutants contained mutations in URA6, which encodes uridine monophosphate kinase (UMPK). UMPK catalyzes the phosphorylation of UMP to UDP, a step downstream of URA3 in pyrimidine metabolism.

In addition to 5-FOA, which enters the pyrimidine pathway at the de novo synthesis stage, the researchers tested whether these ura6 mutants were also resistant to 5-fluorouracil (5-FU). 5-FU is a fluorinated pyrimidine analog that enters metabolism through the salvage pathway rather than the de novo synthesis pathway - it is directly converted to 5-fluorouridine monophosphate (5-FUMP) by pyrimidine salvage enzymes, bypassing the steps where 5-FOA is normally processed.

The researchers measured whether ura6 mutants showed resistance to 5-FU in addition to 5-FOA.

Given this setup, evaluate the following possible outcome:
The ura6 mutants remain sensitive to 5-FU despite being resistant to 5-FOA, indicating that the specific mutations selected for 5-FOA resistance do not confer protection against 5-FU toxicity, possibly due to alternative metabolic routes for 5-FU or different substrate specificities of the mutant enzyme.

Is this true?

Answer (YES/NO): NO